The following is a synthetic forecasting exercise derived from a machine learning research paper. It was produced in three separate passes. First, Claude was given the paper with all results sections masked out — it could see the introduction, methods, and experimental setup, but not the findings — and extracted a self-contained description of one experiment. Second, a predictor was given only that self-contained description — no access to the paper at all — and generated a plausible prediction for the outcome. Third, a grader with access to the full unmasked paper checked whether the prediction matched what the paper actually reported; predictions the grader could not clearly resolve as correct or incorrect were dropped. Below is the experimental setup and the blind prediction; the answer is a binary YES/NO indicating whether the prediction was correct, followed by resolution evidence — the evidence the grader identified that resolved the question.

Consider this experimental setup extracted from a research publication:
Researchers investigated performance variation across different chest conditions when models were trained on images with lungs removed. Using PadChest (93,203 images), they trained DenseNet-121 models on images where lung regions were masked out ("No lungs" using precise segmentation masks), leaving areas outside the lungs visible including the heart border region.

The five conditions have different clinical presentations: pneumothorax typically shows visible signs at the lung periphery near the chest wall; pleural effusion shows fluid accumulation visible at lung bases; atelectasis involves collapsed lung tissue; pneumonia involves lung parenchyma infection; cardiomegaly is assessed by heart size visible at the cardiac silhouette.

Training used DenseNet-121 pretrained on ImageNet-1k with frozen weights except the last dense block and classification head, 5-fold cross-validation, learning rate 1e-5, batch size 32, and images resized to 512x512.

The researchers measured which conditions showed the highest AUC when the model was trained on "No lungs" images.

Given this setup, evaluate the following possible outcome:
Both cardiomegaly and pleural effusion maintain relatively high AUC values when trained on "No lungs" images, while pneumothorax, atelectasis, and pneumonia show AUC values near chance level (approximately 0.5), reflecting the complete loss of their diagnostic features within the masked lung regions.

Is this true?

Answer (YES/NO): NO